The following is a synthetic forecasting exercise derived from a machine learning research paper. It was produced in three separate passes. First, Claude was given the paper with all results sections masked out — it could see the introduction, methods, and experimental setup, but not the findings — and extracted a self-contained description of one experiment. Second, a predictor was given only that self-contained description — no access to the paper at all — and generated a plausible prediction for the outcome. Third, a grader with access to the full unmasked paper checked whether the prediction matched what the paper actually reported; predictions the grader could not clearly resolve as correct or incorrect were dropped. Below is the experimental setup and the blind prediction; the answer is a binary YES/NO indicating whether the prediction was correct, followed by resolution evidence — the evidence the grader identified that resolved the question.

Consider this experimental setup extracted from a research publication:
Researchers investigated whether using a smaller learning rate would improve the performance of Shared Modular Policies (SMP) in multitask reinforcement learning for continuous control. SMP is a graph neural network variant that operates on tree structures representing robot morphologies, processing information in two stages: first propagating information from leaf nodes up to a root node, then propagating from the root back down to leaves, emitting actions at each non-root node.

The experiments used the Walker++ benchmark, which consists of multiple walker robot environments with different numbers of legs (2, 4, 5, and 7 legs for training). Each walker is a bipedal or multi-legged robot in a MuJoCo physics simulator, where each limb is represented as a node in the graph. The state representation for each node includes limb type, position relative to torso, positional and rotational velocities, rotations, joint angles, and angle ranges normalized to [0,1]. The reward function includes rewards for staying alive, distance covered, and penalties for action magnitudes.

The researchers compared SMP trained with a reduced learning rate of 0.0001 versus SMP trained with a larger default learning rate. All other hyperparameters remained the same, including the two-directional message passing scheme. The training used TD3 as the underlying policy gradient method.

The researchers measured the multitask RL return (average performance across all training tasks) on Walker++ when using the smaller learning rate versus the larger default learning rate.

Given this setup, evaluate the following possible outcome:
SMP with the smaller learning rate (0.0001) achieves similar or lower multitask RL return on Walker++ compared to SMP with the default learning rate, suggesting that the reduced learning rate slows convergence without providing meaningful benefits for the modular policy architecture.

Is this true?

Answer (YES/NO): NO